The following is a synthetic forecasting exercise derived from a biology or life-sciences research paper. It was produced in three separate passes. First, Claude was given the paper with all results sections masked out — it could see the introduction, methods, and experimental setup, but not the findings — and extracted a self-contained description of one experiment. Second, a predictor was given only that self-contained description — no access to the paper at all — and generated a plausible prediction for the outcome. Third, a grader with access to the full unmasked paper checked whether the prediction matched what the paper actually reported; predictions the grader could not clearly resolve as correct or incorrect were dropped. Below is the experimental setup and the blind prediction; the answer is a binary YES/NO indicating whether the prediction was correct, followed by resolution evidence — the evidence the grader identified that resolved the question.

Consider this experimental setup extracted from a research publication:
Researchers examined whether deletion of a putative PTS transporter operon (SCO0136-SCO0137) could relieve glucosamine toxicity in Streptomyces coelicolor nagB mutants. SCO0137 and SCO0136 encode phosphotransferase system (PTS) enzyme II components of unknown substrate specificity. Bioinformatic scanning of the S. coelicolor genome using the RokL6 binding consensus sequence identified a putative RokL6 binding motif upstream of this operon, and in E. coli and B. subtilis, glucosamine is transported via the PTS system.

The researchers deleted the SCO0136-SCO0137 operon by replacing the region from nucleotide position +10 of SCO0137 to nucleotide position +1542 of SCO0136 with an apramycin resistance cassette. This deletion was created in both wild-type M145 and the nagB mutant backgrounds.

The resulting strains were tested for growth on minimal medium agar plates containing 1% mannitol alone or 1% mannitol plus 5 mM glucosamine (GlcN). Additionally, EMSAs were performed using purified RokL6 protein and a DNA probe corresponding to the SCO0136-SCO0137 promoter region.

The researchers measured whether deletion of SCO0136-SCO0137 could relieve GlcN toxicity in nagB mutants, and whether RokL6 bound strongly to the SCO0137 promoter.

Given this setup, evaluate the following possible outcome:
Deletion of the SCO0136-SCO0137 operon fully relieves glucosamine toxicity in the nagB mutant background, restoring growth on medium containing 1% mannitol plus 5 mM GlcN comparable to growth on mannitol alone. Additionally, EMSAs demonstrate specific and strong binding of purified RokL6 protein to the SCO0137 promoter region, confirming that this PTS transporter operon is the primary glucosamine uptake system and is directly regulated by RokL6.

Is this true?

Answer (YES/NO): NO